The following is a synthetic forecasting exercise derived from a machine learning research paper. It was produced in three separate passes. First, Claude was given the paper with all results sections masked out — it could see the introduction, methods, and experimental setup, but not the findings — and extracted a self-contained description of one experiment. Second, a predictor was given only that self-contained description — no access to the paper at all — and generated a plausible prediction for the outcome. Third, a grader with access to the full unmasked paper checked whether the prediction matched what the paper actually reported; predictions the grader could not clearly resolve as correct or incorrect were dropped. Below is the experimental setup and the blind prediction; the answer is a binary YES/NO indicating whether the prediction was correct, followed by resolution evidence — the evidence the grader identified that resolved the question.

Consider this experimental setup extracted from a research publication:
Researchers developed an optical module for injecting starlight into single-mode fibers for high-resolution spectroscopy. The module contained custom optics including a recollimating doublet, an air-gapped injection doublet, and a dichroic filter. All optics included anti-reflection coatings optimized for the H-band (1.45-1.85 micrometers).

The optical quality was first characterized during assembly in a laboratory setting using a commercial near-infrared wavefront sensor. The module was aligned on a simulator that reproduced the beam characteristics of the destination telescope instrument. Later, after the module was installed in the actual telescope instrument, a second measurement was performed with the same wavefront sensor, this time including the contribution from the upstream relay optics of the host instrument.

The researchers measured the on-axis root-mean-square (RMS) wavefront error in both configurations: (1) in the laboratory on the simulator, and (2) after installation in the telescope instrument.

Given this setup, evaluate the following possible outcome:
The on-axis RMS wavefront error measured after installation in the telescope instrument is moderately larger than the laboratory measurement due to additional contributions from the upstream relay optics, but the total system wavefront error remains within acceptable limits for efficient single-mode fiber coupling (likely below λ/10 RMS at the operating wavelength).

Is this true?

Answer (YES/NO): YES